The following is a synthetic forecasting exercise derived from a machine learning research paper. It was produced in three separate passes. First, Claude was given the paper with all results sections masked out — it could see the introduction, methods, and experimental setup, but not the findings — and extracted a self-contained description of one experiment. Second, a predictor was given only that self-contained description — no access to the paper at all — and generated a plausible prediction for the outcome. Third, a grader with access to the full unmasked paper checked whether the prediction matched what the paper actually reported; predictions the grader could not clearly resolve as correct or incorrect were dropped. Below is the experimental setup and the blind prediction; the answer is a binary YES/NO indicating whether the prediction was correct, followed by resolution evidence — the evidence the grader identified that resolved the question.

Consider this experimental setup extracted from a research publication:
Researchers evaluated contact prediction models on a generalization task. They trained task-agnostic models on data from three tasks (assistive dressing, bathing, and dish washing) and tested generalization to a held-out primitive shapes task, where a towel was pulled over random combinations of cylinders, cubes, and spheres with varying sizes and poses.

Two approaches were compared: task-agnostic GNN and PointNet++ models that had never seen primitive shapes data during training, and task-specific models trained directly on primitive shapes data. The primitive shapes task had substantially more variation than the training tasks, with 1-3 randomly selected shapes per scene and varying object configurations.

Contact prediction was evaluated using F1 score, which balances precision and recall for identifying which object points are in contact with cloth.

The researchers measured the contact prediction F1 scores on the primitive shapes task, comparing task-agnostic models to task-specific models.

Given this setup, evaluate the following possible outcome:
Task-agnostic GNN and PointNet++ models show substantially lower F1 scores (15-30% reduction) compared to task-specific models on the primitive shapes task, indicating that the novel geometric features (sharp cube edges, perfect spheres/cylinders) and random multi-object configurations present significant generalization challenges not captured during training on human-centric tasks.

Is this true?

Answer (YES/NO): NO